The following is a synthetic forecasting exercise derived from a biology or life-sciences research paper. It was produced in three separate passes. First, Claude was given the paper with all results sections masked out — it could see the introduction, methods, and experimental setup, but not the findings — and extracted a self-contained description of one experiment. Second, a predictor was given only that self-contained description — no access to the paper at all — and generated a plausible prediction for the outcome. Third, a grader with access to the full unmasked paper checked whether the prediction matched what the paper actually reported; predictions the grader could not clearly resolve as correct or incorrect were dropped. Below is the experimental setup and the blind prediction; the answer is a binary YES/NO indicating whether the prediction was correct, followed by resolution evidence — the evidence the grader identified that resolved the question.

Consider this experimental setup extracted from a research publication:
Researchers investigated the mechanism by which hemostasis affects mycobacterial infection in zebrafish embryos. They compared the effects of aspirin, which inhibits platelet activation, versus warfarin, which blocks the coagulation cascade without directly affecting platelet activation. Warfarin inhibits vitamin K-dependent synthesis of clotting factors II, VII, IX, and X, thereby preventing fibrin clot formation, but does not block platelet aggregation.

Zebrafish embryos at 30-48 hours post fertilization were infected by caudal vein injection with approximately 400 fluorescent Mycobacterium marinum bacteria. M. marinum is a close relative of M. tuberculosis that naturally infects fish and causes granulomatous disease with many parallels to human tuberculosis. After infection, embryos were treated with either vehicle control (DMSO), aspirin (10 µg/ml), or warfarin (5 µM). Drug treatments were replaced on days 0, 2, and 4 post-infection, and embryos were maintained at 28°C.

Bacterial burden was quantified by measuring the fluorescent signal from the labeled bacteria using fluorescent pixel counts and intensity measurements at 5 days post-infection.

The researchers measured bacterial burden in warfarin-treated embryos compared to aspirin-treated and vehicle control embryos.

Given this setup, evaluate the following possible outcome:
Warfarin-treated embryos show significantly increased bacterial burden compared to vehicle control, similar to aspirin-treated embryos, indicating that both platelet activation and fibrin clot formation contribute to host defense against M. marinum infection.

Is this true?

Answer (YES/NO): NO